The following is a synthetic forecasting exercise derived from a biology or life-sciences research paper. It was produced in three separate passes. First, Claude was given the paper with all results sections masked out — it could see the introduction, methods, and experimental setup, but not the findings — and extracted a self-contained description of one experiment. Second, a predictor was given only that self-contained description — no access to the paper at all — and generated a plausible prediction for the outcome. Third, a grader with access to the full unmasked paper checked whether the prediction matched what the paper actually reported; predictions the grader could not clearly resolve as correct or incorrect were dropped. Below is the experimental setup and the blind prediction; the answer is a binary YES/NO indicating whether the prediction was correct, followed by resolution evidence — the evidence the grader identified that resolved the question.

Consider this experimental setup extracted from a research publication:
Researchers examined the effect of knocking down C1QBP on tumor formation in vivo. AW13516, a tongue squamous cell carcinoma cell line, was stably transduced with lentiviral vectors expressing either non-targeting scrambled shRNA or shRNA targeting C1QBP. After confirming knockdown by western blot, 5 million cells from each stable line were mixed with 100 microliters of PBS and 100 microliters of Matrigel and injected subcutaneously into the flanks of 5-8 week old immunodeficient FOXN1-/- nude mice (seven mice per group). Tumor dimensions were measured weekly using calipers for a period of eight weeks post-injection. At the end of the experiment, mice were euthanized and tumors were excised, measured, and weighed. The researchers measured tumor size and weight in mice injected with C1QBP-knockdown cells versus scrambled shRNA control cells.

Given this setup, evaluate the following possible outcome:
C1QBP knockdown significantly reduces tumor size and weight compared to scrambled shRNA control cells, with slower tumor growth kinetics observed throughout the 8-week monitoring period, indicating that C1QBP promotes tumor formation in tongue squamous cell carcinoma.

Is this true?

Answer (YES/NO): YES